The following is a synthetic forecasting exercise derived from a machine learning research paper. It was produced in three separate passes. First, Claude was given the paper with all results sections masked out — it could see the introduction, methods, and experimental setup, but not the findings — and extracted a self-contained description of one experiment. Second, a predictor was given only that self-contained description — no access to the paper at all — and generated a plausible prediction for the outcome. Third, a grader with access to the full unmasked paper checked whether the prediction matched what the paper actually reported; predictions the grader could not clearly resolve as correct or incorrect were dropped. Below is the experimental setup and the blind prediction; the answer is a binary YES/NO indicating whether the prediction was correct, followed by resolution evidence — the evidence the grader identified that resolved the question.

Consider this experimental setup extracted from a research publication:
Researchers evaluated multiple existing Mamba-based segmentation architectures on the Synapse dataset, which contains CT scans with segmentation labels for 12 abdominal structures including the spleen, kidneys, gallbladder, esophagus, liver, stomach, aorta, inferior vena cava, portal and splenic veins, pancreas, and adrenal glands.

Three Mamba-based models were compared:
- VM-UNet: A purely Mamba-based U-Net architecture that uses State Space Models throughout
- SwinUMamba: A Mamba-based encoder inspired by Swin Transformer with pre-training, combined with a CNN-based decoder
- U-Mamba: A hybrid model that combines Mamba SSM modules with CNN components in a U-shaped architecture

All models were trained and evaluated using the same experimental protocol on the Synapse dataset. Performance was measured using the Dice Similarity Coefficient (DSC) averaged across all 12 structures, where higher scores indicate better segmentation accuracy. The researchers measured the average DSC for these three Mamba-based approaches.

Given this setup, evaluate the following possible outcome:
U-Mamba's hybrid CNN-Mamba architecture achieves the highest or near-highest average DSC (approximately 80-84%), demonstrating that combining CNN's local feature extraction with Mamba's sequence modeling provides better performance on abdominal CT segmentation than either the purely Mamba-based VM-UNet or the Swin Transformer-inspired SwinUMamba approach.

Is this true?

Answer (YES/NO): NO